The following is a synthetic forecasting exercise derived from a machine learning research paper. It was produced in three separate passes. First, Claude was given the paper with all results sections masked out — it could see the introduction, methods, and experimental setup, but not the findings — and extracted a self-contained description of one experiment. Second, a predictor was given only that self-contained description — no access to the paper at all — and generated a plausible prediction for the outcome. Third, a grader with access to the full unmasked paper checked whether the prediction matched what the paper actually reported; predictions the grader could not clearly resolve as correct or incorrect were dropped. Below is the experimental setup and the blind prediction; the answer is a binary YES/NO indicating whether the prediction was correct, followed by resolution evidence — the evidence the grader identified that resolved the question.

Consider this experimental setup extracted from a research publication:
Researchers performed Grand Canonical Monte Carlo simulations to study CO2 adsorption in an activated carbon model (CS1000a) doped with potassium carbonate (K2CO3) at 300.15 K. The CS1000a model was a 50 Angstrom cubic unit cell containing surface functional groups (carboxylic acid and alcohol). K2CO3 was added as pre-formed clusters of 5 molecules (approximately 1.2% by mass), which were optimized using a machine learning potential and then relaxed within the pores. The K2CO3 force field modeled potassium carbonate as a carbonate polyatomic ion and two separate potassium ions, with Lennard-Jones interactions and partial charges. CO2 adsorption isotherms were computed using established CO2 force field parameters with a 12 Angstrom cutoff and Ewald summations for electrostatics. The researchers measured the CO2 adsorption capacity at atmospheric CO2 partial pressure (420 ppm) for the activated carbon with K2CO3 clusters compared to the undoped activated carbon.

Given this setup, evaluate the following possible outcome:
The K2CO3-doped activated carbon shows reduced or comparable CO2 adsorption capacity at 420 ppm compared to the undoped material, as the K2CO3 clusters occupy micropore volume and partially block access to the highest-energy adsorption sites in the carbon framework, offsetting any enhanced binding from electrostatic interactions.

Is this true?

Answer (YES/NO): NO